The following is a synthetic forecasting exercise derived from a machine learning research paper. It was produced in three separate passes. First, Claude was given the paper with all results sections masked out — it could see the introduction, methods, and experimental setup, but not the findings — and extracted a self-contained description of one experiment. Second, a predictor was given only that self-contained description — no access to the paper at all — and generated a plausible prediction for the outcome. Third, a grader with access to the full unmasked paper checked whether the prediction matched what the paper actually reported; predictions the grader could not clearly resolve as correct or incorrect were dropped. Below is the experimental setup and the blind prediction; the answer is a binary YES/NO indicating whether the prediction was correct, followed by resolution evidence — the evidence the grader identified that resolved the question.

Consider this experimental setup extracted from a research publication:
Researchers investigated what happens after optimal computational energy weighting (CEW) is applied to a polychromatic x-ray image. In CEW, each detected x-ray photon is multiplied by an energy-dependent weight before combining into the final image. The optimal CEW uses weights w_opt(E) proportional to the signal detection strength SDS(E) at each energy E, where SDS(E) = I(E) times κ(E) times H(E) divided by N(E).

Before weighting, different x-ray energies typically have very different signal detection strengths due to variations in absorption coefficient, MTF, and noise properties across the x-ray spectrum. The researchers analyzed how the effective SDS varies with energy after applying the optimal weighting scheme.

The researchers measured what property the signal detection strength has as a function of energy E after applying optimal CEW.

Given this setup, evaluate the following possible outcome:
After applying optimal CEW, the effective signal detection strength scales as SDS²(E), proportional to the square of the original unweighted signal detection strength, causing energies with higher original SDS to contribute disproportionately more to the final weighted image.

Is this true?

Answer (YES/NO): NO